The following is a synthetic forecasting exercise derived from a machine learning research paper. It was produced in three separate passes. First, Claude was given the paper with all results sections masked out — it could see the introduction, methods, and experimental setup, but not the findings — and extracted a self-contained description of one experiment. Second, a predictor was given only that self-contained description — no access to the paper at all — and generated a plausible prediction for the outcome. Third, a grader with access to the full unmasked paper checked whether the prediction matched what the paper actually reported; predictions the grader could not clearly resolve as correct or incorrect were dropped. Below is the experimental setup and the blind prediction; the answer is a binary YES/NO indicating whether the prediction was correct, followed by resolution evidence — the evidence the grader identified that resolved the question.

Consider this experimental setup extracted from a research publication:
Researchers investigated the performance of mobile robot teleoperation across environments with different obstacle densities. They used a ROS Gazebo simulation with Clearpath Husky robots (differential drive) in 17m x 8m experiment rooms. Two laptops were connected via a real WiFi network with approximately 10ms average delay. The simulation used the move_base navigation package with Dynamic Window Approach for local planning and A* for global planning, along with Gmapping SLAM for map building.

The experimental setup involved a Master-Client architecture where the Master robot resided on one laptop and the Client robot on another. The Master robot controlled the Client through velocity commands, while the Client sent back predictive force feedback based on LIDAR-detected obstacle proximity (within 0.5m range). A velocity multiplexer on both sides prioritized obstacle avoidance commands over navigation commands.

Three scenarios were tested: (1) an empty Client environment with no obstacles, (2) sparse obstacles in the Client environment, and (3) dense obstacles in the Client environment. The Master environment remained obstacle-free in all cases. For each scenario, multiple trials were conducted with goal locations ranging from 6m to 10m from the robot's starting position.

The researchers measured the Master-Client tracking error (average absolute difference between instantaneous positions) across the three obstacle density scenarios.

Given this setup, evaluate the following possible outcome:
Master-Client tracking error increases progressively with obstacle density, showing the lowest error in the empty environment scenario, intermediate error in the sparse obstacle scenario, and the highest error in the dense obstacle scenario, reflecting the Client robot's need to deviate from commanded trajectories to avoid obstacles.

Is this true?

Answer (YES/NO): NO